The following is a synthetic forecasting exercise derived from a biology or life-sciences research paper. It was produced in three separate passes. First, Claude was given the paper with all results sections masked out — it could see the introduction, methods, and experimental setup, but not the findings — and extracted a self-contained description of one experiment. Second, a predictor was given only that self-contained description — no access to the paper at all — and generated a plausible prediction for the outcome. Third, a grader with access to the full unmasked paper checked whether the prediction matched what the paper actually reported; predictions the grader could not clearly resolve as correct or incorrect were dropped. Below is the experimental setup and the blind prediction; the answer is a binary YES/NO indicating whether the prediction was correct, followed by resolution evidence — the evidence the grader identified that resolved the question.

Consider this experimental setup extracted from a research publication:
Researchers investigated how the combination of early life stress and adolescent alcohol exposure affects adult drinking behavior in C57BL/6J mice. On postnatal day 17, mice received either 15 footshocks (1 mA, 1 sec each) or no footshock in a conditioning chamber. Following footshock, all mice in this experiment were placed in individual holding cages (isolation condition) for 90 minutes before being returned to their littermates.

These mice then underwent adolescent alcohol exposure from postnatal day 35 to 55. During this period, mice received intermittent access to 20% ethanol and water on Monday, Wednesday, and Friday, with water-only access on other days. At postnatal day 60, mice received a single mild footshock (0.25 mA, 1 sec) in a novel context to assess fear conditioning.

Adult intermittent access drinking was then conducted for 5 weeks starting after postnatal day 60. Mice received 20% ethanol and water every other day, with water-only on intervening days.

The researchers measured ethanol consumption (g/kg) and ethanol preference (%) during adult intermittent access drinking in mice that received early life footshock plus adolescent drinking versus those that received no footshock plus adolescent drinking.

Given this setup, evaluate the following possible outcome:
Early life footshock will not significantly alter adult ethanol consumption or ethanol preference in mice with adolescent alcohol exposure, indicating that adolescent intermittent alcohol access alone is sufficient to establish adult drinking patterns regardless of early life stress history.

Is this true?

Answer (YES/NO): NO